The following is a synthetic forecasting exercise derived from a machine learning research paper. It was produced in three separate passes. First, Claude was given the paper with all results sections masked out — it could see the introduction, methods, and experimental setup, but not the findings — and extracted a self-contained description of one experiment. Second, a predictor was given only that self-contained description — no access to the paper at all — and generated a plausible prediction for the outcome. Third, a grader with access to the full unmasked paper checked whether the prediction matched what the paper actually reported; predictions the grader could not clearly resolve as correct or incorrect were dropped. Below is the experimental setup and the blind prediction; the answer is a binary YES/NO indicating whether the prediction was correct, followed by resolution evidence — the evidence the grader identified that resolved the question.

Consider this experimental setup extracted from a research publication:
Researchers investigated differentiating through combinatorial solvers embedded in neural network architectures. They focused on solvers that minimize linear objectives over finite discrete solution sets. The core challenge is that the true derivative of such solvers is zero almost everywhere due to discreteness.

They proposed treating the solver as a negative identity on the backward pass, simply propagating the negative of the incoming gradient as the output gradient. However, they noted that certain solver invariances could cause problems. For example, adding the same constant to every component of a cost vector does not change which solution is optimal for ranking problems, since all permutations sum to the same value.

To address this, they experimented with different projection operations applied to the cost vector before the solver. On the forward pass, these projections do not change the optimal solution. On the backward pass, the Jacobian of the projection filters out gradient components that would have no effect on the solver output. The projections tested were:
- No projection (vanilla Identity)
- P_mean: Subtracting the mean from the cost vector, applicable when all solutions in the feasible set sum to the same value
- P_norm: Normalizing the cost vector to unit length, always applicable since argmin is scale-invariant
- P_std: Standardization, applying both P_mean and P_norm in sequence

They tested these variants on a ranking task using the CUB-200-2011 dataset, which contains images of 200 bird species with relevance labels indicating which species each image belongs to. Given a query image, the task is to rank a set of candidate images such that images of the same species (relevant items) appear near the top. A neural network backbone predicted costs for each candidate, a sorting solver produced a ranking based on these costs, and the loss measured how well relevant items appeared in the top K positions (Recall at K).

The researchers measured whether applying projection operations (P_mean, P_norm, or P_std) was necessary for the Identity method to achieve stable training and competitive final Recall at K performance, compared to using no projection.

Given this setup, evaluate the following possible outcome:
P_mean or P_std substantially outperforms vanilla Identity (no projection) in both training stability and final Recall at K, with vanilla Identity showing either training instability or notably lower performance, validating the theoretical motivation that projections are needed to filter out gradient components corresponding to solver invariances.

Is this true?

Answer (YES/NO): YES